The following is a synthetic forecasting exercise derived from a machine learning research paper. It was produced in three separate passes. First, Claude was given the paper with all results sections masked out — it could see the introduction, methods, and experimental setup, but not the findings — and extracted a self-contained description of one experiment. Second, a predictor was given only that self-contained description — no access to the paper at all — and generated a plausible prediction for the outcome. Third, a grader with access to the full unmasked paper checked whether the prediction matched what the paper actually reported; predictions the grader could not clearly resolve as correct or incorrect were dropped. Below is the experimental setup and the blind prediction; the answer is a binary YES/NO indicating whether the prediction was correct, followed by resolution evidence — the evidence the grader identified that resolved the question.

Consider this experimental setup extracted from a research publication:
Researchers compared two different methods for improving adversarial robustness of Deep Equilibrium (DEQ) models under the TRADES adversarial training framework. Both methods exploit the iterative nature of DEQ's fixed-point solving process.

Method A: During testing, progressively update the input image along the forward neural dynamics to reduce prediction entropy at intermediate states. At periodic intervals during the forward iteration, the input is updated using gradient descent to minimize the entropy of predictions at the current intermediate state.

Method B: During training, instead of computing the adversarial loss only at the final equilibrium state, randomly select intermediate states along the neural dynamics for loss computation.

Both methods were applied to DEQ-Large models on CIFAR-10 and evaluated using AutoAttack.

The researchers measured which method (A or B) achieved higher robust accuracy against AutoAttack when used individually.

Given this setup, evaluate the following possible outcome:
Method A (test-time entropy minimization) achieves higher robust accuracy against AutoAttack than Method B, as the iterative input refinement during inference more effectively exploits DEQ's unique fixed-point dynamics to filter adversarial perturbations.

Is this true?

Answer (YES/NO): YES